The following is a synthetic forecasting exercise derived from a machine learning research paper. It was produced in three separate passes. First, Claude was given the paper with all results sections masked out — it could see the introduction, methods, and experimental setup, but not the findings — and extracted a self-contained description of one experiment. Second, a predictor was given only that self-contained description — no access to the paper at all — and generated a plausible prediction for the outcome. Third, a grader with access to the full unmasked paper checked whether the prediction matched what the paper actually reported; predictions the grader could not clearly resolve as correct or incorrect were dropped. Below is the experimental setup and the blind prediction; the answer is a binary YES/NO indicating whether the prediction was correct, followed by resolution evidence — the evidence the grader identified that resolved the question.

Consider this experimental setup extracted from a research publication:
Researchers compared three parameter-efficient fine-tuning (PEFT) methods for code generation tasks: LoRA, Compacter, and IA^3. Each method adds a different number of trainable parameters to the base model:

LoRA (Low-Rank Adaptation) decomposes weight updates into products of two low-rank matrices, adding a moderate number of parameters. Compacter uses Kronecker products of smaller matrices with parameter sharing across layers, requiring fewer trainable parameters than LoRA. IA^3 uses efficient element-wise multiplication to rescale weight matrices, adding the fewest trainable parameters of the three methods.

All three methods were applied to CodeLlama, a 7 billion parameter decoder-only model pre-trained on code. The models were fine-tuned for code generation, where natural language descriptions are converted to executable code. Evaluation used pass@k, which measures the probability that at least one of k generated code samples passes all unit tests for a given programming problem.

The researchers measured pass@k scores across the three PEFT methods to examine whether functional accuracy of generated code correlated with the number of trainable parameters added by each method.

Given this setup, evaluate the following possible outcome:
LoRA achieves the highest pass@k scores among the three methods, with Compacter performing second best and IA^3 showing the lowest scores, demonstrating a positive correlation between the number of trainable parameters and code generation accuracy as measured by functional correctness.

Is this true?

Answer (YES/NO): YES